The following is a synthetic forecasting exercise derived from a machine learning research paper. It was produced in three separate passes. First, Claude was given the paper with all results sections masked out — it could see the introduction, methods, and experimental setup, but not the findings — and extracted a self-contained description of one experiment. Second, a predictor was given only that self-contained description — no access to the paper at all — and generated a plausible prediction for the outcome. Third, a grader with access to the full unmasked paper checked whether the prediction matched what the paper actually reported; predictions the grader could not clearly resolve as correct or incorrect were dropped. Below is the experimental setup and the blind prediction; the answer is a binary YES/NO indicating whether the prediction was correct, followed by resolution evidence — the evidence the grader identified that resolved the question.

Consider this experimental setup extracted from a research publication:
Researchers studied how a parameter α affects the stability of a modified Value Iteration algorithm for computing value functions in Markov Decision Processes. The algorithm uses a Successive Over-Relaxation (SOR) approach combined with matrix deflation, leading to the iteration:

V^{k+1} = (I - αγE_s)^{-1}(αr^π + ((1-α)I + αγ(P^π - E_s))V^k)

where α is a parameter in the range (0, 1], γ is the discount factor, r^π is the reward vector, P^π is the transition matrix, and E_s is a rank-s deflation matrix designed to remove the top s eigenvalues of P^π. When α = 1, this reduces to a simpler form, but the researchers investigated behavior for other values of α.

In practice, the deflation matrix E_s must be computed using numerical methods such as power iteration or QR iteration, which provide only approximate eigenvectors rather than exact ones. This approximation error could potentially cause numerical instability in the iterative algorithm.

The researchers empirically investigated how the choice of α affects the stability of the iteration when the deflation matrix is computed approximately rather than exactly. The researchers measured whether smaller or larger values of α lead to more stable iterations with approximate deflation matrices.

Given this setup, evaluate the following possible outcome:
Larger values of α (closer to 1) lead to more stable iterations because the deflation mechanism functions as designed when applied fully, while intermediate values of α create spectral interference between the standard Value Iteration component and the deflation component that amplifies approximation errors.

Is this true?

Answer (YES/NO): NO